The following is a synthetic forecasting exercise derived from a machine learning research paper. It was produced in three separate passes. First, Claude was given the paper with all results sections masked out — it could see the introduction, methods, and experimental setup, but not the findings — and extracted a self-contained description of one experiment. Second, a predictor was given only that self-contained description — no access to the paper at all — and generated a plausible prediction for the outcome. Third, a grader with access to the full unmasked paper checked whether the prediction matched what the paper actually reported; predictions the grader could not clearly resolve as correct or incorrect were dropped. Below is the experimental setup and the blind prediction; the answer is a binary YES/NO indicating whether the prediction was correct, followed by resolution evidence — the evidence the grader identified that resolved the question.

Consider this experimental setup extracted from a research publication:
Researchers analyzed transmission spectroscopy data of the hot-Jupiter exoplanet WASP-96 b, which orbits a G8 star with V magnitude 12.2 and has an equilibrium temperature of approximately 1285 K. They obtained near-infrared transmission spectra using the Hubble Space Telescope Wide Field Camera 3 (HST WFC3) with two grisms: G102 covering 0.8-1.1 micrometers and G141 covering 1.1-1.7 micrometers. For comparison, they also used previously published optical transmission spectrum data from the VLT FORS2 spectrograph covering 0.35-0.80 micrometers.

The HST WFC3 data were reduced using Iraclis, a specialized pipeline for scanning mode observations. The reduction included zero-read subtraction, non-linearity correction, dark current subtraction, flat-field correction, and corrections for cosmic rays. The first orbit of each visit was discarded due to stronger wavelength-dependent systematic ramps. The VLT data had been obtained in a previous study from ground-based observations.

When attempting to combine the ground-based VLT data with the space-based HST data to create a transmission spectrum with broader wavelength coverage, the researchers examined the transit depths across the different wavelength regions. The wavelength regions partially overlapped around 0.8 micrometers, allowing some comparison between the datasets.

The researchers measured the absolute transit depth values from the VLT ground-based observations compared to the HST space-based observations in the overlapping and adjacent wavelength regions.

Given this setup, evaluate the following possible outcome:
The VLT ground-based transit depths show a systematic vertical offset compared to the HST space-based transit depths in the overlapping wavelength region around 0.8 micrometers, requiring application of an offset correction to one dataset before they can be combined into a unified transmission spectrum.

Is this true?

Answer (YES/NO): YES